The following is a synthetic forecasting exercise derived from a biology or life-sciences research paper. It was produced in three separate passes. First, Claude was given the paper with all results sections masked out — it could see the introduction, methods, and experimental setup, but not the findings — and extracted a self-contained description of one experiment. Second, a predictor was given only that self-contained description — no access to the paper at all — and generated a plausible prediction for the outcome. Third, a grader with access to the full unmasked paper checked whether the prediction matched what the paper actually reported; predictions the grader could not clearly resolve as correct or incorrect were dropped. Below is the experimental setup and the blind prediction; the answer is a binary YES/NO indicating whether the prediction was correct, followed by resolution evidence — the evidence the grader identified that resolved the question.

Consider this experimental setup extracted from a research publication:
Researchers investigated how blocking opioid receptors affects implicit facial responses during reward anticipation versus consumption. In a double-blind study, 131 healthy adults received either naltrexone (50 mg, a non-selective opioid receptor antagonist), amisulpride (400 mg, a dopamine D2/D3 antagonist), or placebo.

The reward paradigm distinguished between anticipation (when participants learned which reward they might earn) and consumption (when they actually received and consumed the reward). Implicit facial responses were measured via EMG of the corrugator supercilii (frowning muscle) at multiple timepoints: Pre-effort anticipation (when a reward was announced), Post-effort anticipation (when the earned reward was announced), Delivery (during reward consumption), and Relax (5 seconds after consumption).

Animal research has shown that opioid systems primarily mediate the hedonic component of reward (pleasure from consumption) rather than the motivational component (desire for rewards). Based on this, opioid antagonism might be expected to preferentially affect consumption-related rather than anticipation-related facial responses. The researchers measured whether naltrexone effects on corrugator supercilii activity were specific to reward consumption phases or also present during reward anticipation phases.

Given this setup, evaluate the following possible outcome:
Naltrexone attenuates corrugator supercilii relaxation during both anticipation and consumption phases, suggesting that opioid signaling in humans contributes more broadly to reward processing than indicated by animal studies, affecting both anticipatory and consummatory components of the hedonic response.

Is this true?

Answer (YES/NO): YES